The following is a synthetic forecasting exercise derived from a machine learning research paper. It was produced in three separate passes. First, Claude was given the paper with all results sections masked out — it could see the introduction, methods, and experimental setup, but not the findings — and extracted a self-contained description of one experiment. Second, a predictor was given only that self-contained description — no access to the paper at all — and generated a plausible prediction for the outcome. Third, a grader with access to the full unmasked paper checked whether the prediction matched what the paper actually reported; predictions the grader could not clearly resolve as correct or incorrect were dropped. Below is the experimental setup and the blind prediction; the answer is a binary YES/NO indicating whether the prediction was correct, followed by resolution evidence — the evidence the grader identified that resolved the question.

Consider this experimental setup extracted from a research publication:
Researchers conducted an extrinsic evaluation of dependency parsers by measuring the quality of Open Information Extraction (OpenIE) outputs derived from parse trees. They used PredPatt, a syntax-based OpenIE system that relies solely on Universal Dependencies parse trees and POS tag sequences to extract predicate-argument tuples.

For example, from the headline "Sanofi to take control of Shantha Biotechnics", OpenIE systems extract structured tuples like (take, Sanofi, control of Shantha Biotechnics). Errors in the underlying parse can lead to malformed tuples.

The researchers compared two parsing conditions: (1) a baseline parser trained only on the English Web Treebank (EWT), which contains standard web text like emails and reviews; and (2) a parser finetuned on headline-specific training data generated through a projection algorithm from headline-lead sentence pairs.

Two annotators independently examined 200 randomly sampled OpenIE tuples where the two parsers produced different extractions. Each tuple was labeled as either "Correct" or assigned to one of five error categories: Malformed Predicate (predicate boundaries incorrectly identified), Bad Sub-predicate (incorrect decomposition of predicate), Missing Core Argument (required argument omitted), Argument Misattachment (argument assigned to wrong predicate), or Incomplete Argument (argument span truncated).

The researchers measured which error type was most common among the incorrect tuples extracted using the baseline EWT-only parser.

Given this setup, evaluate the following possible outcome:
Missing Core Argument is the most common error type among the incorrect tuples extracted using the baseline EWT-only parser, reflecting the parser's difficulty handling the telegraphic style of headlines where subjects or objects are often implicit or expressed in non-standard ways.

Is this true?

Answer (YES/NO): NO